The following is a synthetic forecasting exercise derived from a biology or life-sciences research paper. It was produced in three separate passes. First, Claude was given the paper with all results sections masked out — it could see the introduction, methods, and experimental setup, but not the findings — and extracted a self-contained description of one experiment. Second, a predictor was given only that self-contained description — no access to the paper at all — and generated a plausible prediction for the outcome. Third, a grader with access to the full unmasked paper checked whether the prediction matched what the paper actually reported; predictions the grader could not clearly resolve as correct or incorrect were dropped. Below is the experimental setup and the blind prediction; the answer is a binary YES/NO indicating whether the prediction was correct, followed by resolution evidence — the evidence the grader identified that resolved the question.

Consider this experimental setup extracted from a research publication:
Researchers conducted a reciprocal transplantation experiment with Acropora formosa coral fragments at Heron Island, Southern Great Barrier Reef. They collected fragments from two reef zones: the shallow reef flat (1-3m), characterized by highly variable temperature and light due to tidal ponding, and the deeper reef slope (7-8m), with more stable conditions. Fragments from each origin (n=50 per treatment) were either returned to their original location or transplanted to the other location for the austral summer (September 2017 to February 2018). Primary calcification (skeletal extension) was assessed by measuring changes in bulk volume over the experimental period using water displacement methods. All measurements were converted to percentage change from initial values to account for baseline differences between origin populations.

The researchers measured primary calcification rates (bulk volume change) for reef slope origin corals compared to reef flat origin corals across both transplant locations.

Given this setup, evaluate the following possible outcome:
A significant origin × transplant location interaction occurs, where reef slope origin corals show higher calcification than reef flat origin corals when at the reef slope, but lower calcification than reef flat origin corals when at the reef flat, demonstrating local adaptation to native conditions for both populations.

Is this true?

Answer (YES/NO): NO